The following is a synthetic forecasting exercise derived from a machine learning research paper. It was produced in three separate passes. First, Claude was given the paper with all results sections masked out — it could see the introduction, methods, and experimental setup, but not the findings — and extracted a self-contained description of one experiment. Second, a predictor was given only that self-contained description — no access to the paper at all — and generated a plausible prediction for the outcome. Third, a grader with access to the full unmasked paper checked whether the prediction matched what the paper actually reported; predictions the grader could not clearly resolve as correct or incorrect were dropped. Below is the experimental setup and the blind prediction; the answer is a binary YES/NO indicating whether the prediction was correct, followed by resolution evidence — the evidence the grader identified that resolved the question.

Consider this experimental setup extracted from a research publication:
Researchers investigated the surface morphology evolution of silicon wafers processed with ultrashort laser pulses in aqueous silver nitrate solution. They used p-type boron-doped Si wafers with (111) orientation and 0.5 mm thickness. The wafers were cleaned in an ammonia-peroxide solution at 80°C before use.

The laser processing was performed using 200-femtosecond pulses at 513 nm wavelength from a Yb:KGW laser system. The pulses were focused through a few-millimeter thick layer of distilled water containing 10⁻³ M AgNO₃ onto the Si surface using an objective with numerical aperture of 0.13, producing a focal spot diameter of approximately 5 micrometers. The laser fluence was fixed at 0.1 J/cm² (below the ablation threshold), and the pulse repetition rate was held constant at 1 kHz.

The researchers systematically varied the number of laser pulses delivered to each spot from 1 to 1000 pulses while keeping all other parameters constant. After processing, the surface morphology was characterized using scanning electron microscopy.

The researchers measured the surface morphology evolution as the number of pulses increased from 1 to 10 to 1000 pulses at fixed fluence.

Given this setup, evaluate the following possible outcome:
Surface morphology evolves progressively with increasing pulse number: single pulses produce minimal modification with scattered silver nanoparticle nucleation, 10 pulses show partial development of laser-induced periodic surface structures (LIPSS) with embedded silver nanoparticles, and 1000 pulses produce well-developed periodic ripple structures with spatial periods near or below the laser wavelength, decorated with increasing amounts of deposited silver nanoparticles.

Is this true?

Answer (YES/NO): YES